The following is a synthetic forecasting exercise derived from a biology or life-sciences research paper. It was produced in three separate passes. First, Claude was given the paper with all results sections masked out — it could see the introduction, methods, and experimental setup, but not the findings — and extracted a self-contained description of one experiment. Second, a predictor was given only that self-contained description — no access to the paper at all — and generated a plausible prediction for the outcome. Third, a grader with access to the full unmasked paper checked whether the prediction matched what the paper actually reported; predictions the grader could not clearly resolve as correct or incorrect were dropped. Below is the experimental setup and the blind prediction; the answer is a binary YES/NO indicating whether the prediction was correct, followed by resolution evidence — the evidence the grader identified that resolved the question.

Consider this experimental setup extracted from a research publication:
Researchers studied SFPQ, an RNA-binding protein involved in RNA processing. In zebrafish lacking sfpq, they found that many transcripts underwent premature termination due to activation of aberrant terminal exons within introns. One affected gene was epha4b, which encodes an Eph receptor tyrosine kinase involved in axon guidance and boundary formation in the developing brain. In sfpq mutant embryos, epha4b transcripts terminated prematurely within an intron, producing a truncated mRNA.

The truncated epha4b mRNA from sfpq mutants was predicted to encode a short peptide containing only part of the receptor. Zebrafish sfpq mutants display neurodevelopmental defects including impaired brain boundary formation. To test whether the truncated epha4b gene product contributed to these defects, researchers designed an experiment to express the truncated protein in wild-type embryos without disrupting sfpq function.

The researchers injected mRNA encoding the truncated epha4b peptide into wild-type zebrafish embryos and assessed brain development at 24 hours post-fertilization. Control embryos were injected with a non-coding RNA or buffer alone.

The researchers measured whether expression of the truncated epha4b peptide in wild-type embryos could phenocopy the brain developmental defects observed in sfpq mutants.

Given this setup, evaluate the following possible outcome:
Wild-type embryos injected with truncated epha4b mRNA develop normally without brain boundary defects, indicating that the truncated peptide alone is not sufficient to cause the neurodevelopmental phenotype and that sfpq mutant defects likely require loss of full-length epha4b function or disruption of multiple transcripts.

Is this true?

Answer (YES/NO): NO